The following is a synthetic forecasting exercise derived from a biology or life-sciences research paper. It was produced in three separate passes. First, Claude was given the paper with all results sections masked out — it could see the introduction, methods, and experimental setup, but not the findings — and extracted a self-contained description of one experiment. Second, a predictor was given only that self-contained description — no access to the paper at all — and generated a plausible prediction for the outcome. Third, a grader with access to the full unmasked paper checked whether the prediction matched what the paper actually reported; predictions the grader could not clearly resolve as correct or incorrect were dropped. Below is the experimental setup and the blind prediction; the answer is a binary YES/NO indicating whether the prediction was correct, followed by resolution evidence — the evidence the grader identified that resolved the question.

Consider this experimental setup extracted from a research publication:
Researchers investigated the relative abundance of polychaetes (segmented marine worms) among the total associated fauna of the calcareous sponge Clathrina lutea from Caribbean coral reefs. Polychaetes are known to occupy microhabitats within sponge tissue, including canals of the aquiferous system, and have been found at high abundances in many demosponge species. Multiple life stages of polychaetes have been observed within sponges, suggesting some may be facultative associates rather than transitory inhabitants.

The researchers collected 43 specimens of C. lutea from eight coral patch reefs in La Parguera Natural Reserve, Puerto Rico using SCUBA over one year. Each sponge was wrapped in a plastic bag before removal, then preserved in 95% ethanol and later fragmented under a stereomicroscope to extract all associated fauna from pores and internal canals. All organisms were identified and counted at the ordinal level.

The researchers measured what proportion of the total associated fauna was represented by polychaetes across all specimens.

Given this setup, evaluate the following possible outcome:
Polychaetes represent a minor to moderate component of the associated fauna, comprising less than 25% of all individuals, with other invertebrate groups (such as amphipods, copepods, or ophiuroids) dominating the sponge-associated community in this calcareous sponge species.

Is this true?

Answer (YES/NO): YES